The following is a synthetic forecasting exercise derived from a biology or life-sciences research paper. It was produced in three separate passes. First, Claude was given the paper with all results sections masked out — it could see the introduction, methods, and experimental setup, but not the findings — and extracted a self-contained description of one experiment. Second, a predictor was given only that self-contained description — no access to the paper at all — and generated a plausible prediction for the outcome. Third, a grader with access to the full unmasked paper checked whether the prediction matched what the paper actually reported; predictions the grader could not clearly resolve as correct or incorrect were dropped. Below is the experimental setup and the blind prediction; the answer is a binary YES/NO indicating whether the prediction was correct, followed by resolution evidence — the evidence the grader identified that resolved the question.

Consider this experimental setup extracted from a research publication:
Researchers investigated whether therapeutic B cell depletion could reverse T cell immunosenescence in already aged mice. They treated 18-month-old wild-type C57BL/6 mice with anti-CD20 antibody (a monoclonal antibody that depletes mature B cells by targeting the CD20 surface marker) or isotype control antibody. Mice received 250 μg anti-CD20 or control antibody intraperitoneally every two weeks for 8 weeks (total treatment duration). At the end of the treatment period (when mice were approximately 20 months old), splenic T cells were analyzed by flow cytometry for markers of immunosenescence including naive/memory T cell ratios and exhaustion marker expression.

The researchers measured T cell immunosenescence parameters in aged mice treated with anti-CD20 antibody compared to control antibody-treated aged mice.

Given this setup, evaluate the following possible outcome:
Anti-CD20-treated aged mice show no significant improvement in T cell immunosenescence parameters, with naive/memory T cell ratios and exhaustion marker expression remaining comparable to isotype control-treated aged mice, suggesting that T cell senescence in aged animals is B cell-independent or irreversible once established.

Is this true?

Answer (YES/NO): NO